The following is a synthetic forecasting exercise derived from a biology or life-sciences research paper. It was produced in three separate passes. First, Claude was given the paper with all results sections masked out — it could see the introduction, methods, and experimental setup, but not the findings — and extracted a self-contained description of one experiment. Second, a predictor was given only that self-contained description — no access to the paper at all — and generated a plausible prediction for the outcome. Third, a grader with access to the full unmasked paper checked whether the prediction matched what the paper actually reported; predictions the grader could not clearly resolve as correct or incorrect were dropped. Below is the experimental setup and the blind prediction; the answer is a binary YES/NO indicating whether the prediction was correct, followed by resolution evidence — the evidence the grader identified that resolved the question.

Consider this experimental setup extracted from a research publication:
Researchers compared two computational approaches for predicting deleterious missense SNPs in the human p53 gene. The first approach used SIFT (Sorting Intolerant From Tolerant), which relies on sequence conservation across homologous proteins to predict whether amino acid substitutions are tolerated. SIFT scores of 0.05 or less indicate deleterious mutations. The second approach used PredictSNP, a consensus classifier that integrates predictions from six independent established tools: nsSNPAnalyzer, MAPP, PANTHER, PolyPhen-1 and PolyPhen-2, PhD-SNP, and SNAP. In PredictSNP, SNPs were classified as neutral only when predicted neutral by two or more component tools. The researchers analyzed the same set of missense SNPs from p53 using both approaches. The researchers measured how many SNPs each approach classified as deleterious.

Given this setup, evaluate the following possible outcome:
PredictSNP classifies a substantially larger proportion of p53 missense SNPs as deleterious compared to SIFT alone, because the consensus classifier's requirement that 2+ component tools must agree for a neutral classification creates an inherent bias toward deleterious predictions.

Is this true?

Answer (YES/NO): NO